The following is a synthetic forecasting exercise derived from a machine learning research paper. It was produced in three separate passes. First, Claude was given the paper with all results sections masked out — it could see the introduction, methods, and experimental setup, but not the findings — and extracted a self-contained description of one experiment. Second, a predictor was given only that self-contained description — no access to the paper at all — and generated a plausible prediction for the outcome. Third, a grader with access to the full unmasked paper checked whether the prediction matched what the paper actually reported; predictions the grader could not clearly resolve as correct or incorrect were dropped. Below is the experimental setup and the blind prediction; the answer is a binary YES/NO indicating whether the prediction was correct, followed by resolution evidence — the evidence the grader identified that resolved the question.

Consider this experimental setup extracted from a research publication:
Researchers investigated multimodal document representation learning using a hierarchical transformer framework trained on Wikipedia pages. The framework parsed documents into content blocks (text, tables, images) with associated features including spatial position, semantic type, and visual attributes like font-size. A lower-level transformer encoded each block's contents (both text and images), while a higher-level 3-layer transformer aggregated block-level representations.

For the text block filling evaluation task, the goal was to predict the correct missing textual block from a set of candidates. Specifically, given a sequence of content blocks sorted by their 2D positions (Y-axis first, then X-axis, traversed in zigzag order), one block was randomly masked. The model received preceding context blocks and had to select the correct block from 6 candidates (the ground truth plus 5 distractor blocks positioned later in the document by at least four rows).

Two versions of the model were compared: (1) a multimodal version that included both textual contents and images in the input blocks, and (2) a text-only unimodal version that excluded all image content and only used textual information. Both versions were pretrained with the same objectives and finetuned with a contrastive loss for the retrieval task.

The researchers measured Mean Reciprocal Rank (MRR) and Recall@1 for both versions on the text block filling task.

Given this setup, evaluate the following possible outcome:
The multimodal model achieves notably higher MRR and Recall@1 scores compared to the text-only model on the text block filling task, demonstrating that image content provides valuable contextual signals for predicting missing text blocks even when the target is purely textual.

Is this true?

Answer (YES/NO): NO